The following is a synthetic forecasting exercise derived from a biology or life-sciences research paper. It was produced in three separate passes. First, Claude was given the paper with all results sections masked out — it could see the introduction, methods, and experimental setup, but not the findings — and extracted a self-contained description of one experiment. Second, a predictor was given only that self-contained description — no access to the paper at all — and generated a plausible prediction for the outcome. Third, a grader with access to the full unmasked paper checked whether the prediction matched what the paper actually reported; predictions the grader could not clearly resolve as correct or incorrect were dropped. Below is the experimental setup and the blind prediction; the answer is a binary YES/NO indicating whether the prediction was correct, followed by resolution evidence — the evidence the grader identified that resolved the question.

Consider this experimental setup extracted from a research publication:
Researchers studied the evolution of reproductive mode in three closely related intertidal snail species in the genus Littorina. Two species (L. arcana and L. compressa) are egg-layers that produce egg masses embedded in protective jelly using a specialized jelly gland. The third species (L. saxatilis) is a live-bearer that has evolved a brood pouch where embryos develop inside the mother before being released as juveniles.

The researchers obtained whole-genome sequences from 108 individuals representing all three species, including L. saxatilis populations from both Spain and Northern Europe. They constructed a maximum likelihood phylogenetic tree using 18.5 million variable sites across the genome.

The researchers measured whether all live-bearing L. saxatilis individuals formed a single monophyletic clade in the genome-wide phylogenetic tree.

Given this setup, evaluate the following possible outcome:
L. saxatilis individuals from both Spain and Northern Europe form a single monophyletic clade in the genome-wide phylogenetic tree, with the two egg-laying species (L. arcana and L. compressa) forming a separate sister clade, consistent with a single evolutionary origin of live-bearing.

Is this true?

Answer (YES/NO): NO